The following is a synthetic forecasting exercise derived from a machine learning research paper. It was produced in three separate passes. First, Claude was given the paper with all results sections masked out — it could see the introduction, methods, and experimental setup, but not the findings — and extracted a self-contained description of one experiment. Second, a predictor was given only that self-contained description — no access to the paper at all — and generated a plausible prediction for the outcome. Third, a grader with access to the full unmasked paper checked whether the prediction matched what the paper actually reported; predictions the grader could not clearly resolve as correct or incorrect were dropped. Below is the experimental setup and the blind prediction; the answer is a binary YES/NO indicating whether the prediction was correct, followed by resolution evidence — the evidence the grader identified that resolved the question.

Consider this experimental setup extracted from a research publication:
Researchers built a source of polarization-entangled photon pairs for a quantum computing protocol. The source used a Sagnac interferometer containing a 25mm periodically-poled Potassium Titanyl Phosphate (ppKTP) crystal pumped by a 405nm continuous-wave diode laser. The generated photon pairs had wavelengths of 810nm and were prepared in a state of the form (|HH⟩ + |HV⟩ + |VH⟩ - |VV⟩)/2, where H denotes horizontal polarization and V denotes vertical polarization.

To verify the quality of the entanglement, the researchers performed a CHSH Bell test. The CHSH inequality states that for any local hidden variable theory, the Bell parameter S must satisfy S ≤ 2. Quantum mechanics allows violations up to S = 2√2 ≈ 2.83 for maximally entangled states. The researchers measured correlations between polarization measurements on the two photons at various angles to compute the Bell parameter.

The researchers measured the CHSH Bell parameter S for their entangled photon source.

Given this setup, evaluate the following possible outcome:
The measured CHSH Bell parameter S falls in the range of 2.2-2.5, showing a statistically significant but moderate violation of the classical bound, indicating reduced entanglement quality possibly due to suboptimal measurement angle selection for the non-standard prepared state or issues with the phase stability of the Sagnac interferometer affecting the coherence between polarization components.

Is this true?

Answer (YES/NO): NO